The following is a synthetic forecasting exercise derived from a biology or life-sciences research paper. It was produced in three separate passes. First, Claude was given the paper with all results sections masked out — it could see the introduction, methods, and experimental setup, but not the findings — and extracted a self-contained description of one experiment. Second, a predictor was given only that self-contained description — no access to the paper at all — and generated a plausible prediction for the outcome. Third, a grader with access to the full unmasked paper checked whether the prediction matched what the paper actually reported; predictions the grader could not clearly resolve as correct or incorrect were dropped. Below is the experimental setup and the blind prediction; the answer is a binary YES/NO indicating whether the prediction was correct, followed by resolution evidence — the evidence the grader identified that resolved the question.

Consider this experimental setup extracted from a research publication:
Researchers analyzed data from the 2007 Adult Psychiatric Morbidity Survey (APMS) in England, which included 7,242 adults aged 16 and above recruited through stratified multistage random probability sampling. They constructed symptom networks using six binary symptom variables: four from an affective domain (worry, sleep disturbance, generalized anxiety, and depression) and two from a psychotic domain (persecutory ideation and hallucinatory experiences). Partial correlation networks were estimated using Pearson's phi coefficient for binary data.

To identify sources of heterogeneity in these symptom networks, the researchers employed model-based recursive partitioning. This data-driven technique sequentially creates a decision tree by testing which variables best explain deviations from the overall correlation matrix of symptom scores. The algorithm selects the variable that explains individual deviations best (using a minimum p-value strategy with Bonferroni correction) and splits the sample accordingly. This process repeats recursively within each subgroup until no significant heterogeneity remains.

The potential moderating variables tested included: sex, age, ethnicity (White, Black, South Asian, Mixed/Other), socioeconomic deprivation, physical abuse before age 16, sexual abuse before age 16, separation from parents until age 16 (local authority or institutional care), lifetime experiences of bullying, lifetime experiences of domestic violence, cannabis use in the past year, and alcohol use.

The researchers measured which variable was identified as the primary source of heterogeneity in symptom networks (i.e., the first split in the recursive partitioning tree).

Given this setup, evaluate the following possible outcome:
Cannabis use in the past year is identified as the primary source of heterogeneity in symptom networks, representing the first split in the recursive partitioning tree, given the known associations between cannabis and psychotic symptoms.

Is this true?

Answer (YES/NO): NO